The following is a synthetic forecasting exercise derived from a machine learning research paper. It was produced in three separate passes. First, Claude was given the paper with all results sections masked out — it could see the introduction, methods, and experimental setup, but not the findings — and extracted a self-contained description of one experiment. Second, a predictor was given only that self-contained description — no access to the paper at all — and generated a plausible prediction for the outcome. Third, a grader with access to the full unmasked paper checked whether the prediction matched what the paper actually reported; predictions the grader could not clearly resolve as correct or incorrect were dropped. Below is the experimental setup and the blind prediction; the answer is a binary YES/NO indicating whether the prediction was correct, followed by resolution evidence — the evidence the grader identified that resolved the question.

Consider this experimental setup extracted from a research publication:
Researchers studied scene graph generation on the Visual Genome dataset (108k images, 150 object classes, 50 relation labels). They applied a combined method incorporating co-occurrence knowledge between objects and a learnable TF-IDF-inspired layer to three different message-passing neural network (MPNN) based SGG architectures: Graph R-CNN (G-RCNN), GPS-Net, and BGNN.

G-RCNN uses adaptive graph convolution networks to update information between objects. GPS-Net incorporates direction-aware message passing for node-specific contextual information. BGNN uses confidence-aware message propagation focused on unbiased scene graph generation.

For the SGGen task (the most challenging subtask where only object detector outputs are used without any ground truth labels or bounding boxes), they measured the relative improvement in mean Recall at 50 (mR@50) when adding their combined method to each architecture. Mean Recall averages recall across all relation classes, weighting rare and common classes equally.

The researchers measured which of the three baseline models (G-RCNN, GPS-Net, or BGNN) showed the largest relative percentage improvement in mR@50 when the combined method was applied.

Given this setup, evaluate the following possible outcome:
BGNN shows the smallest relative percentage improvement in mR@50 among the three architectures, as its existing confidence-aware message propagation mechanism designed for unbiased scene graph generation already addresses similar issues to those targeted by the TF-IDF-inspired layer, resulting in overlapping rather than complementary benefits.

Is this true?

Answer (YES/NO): YES